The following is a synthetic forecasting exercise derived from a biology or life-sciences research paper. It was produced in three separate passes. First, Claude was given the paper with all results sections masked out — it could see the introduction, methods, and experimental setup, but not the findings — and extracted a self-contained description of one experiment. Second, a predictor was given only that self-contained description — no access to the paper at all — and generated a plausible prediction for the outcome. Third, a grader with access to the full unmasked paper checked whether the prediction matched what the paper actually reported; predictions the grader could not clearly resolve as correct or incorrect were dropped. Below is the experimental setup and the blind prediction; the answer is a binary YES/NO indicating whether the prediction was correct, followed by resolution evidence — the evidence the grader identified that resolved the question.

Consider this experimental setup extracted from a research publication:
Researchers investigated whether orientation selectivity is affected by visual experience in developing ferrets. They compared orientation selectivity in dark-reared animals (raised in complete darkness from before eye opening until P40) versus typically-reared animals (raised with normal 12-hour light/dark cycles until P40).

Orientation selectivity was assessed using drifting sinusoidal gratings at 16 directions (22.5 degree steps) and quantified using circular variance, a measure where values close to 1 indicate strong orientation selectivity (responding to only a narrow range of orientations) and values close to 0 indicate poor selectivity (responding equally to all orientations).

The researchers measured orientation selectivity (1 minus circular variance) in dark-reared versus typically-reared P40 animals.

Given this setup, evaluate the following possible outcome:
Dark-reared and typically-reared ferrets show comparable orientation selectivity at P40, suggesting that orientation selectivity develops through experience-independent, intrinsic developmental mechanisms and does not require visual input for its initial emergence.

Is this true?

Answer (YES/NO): NO